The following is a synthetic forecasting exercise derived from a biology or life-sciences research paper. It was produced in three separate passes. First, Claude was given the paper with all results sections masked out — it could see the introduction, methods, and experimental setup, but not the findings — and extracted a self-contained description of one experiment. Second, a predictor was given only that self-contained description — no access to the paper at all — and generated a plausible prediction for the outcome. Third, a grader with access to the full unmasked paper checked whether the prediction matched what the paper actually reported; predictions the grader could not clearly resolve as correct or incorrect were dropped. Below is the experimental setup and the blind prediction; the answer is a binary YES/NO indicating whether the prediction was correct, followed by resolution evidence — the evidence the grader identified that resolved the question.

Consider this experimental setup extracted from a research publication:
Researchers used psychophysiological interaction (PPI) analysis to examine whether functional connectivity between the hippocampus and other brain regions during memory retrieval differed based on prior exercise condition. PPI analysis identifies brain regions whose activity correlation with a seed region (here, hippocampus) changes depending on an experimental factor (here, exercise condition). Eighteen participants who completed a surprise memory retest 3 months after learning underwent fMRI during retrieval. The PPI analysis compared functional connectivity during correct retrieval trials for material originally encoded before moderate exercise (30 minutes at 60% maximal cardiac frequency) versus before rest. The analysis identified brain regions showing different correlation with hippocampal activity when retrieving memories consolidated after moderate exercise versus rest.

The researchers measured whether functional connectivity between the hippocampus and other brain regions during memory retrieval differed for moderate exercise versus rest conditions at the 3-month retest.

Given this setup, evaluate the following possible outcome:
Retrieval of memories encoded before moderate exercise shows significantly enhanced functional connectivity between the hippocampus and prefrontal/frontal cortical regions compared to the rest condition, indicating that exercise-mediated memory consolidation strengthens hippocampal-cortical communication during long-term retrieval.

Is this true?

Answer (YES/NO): YES